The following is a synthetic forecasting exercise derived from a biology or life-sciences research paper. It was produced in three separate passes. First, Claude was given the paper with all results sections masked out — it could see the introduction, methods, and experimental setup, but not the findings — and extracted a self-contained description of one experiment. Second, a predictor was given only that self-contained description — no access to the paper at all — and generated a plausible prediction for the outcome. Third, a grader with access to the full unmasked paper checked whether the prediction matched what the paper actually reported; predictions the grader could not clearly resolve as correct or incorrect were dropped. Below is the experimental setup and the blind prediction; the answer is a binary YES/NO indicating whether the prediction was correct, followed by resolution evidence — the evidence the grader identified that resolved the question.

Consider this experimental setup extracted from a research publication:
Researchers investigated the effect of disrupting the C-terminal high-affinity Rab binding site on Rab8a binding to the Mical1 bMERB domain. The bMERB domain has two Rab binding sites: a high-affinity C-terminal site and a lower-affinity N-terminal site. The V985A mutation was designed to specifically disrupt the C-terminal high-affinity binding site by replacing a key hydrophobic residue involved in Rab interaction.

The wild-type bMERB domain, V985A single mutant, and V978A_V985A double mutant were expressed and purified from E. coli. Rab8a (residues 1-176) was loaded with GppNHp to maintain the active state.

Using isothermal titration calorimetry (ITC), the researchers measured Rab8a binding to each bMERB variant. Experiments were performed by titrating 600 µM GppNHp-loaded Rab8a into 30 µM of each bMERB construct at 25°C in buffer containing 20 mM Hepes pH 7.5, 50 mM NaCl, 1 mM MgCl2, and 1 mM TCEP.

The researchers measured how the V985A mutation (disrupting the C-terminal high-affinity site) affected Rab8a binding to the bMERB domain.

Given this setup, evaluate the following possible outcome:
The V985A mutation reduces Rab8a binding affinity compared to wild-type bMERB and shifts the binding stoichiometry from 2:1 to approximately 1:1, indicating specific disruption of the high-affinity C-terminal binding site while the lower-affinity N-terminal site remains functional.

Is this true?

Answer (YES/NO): NO